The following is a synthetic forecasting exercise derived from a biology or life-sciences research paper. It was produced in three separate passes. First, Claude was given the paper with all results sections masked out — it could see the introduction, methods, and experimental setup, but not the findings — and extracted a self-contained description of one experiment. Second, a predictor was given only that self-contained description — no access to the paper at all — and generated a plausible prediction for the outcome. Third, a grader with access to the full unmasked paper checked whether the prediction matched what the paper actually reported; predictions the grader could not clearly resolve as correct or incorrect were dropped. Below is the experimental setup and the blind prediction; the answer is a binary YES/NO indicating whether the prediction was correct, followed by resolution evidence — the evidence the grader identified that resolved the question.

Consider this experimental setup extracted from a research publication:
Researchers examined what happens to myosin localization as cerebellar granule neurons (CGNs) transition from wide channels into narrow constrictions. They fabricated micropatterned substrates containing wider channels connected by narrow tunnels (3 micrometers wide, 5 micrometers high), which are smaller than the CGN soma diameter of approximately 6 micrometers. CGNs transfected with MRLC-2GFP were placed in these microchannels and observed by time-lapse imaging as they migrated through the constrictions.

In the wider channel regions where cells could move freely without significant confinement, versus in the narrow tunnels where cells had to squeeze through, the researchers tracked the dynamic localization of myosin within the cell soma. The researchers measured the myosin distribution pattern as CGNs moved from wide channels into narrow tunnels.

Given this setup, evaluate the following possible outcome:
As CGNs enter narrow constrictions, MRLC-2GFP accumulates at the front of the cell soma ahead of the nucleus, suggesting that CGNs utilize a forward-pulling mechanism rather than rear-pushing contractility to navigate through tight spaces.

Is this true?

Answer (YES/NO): NO